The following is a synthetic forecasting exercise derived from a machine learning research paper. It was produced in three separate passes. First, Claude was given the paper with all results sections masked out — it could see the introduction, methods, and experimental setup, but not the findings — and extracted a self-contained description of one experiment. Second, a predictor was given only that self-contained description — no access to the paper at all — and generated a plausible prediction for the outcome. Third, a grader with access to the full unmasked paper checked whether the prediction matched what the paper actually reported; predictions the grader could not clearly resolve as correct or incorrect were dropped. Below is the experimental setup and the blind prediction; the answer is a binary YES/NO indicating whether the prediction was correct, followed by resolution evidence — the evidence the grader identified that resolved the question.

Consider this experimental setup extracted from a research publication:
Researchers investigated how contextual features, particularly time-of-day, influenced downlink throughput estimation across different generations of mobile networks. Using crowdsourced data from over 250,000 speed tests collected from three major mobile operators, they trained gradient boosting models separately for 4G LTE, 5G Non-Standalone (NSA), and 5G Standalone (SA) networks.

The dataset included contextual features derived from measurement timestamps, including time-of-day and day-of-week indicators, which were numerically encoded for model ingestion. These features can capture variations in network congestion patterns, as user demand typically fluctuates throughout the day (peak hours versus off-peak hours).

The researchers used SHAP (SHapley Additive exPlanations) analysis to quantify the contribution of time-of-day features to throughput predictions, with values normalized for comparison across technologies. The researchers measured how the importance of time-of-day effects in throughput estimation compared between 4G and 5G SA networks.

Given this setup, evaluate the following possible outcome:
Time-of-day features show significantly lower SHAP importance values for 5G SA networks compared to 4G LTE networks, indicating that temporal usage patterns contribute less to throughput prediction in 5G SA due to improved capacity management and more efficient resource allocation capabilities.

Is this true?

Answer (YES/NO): YES